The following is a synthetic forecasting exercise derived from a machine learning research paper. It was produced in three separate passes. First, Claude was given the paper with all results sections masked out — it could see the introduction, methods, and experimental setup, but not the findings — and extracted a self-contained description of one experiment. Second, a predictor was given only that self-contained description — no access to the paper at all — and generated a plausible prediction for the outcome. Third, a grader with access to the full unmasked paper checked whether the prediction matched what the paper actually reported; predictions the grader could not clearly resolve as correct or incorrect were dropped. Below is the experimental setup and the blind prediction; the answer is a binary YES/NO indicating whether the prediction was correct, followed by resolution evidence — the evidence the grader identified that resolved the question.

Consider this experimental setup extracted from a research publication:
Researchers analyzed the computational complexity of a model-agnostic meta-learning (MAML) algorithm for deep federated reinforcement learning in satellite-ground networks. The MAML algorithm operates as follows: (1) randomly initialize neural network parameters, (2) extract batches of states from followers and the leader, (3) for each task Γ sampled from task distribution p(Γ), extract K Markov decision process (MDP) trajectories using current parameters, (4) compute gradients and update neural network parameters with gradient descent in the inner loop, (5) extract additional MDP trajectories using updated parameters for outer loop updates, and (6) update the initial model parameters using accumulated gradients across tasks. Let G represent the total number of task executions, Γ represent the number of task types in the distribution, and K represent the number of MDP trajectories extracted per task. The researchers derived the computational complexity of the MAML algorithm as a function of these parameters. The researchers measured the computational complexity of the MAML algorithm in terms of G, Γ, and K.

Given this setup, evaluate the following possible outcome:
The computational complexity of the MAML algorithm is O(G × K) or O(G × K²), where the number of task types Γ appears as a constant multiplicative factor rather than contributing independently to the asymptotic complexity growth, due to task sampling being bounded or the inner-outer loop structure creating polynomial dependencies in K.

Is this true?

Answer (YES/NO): NO